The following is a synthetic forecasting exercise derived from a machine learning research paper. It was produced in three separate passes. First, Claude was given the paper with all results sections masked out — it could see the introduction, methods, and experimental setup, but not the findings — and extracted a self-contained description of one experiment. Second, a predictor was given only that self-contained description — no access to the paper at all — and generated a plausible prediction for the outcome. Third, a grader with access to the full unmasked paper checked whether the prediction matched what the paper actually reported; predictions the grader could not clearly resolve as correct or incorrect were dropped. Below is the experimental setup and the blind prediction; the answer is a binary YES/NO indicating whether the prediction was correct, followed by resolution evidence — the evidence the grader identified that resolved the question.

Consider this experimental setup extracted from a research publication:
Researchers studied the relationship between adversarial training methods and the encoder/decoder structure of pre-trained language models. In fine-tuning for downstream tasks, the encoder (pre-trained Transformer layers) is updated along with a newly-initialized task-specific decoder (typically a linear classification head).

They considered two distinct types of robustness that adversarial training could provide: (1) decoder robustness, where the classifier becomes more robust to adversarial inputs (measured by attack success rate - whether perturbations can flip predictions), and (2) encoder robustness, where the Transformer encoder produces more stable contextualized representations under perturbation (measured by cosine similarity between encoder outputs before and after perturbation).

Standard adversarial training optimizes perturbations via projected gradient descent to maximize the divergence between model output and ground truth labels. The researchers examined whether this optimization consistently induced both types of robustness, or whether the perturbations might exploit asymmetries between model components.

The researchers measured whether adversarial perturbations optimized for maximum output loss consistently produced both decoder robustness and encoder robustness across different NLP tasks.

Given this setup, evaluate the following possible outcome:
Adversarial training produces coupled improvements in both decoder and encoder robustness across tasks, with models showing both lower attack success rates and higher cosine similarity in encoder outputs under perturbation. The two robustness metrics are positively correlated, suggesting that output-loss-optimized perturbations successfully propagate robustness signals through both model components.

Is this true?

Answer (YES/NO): NO